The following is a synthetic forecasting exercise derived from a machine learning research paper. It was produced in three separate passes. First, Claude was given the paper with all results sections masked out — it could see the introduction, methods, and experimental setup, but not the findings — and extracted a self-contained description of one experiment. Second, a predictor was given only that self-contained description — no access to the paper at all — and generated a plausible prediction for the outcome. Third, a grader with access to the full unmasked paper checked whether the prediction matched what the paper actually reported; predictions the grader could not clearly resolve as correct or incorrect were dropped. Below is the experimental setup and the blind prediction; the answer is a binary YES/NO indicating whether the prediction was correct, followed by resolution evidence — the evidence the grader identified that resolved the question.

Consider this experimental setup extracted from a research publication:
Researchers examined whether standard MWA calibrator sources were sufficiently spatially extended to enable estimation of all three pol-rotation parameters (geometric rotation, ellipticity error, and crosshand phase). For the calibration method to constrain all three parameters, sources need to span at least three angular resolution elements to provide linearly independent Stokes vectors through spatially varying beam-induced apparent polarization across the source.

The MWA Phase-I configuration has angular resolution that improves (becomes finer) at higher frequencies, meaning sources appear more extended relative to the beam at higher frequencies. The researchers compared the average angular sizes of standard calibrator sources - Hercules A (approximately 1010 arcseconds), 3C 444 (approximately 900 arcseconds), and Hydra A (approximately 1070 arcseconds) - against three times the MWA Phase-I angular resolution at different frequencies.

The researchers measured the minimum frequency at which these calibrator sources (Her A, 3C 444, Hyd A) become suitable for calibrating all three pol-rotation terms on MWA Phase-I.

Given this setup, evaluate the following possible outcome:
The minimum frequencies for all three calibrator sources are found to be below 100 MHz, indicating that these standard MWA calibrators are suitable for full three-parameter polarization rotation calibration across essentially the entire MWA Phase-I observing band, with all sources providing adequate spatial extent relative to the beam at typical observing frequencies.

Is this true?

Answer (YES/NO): NO